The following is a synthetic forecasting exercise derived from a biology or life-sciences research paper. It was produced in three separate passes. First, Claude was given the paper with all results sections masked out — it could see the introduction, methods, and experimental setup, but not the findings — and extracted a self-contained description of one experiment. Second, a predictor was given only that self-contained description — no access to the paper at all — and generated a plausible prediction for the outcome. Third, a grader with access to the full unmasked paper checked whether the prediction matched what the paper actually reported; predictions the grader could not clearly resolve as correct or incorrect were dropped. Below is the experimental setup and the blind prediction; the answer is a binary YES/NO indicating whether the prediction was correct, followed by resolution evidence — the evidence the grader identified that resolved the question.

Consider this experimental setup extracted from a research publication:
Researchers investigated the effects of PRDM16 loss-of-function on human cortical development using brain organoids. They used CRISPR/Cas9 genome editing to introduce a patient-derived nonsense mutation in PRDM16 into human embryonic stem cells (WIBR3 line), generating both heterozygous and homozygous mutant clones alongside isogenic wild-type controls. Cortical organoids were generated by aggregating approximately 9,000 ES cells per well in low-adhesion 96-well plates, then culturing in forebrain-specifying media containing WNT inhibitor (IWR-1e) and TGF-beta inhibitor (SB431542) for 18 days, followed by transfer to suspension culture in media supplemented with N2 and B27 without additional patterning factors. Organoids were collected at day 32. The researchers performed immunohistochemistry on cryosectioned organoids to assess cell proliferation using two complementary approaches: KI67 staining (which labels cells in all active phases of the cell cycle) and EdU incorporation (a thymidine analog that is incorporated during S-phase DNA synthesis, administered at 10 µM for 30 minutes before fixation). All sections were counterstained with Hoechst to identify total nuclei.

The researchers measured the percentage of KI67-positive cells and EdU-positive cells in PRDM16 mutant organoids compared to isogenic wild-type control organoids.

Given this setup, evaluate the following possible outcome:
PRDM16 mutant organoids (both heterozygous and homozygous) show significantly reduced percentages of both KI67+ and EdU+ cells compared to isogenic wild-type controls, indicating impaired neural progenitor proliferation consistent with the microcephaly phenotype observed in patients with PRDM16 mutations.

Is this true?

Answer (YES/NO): NO